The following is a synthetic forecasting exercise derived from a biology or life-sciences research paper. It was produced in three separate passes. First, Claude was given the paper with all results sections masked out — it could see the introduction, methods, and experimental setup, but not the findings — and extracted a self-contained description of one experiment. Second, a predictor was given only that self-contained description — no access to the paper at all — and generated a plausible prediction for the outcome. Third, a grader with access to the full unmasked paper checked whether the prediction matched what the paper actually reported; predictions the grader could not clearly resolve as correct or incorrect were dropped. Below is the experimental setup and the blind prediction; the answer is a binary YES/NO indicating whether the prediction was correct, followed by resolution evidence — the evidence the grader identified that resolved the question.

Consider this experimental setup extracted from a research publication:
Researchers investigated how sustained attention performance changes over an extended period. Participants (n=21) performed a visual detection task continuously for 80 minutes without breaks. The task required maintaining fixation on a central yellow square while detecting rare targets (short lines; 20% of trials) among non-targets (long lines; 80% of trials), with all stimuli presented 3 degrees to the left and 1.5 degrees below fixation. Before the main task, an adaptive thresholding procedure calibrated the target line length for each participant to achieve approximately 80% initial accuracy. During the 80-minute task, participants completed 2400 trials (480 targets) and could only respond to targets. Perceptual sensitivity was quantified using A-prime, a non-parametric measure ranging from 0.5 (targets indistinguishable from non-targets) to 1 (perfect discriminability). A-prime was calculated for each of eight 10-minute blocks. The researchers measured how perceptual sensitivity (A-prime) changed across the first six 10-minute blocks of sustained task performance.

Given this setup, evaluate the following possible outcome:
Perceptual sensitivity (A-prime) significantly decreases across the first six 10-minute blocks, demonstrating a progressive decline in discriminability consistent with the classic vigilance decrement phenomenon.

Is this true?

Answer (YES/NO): NO